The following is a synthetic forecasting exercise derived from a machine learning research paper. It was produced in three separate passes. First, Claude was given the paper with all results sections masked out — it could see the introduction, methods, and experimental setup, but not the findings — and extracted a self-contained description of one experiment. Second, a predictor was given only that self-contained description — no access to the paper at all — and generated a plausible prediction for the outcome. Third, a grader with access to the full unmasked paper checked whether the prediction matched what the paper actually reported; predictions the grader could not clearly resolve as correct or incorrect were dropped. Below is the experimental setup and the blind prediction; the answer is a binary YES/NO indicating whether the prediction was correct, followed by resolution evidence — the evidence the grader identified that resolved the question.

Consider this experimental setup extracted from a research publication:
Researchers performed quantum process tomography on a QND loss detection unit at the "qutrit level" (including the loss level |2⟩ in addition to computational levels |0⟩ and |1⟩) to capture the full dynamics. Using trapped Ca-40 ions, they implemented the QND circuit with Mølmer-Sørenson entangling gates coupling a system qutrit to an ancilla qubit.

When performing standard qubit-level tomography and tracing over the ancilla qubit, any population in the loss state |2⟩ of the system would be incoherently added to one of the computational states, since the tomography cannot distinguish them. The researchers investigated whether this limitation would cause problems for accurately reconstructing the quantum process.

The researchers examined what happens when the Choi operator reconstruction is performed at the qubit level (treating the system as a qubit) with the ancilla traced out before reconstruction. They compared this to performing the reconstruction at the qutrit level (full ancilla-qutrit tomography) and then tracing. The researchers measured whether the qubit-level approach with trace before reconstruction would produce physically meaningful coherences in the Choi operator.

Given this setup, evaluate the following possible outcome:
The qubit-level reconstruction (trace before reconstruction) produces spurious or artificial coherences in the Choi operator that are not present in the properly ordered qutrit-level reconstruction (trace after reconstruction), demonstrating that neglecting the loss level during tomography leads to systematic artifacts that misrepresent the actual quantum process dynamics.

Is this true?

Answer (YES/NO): YES